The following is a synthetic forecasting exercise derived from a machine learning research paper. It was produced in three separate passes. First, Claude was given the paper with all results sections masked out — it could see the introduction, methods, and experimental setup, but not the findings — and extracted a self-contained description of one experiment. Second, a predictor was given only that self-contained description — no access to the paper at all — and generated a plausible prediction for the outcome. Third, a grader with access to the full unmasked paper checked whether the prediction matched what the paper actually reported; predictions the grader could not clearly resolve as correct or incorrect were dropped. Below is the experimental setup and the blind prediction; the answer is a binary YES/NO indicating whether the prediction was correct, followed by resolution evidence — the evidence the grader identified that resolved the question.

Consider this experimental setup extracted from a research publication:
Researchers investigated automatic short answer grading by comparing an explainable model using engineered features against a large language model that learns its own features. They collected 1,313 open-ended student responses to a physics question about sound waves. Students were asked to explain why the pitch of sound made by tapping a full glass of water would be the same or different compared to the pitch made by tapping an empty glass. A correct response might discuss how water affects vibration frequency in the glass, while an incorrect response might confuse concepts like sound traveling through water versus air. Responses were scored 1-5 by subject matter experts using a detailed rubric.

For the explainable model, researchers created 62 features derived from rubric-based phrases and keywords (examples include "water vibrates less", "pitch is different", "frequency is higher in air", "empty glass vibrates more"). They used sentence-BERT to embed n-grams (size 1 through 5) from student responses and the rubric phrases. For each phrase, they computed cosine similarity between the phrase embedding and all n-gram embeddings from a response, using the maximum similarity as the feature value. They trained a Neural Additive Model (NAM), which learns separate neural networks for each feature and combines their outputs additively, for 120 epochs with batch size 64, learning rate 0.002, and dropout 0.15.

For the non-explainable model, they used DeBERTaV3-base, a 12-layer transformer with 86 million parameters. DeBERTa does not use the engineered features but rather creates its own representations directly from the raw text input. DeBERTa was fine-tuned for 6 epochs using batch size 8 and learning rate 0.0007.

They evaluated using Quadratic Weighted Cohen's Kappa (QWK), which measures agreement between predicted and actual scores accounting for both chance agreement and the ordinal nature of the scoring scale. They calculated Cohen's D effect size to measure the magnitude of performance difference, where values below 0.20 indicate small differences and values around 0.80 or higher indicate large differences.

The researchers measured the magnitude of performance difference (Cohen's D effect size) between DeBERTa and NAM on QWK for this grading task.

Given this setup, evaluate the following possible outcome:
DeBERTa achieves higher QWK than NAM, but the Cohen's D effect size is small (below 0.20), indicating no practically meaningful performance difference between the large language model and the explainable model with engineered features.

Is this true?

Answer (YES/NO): NO